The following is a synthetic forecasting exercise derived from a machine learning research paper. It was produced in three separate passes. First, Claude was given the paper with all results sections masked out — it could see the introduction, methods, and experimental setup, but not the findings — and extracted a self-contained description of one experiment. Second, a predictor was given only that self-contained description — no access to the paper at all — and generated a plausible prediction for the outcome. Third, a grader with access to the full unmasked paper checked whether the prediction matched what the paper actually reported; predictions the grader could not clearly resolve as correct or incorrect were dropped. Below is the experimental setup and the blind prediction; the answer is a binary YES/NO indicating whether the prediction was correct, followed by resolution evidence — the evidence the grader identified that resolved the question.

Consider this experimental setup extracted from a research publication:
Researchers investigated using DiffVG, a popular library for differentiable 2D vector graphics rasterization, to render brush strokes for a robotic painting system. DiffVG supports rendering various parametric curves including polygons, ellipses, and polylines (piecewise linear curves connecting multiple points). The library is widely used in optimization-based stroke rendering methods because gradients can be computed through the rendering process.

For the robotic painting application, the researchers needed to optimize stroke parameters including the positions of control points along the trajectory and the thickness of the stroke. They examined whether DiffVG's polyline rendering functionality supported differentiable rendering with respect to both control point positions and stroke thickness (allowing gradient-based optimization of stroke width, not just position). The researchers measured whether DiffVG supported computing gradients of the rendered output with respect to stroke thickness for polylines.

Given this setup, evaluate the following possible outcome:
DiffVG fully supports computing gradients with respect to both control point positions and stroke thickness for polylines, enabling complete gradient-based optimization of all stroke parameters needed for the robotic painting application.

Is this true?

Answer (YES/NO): NO